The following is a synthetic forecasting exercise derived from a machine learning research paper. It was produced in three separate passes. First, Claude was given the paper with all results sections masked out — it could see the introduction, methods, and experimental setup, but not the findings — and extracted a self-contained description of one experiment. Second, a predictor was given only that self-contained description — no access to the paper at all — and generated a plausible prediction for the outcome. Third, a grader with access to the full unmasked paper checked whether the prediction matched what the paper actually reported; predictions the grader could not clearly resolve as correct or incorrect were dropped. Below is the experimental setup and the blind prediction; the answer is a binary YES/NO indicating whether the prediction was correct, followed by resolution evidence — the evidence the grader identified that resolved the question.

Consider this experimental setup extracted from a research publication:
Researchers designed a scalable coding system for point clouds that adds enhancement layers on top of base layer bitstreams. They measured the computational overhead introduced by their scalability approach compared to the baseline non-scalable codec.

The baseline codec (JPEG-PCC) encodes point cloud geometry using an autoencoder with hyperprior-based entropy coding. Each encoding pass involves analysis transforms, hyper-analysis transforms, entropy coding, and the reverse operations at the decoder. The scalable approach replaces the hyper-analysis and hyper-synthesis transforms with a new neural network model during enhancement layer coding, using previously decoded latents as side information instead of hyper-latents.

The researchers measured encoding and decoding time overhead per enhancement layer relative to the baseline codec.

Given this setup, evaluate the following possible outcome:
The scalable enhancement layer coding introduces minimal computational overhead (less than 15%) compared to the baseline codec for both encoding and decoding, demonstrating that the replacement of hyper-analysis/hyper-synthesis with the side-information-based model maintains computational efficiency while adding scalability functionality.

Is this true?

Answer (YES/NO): NO